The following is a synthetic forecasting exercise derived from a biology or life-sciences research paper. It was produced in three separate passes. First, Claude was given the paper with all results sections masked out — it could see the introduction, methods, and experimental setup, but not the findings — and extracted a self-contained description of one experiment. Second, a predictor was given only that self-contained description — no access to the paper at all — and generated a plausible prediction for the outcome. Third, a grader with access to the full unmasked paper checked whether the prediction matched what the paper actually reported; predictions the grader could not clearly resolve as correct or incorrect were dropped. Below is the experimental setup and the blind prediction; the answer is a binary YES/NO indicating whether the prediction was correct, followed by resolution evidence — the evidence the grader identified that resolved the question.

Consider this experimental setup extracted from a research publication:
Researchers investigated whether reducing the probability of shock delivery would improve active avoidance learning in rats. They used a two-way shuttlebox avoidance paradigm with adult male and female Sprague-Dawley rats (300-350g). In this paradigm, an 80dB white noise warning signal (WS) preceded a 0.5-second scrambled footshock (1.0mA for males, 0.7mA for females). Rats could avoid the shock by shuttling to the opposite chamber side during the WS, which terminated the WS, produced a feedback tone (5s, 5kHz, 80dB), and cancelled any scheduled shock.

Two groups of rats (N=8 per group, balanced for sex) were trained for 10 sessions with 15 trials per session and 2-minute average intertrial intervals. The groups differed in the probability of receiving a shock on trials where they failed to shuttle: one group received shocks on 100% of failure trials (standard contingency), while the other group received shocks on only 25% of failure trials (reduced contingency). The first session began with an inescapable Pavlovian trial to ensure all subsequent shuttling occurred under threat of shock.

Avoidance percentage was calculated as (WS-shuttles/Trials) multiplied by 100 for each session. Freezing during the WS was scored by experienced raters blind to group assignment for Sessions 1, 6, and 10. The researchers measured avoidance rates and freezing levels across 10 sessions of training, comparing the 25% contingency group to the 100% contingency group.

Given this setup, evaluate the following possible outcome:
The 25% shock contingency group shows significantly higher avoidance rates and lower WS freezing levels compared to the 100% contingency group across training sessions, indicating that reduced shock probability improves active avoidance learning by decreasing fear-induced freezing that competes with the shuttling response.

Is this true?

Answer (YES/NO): NO